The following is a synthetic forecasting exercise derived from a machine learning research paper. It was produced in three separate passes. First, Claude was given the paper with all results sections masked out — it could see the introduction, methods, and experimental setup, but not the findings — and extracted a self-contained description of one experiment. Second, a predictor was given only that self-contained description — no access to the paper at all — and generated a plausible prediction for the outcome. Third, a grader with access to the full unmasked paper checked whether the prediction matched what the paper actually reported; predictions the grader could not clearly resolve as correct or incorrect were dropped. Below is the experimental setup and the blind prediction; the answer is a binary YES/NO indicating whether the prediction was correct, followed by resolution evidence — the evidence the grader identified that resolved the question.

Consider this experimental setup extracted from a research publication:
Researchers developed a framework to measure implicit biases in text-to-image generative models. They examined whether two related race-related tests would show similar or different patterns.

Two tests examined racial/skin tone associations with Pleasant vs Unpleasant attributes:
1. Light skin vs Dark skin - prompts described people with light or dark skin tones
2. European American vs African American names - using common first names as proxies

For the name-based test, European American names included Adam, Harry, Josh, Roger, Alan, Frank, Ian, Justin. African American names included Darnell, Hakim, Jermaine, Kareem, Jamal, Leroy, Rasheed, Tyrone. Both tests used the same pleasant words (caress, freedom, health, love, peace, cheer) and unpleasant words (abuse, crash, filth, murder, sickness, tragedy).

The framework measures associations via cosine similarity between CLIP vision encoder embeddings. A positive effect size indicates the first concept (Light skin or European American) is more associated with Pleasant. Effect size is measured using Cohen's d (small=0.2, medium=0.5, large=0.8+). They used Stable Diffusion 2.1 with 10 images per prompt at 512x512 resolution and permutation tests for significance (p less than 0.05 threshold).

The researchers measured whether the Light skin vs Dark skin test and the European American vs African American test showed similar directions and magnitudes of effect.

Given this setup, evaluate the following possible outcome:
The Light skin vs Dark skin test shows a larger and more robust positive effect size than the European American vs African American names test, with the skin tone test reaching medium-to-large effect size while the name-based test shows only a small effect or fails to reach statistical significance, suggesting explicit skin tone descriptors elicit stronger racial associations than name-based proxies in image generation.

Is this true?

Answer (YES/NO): NO